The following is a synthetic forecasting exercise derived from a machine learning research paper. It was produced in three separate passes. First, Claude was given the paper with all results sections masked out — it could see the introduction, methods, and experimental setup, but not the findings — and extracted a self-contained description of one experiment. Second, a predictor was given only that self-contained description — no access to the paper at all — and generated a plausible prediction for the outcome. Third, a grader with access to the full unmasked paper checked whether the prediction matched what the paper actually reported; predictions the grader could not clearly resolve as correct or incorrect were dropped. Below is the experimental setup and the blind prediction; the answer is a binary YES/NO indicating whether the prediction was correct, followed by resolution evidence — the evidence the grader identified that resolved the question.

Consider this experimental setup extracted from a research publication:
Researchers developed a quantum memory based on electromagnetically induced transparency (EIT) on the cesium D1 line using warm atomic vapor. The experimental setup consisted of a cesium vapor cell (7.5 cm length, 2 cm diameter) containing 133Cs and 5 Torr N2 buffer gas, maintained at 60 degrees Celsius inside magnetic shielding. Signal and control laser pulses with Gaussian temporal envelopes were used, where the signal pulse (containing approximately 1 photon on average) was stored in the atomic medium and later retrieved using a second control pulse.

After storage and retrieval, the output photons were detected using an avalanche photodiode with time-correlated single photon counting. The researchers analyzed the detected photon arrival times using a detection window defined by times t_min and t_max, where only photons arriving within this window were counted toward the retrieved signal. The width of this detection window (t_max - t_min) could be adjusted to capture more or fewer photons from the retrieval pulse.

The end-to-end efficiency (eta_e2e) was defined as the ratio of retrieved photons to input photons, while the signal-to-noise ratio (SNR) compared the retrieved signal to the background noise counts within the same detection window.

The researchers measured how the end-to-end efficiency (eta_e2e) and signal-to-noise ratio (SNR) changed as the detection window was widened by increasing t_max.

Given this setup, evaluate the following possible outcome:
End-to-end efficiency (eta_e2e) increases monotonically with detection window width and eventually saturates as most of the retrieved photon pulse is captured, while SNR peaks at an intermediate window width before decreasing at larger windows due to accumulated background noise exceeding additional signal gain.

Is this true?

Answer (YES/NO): NO